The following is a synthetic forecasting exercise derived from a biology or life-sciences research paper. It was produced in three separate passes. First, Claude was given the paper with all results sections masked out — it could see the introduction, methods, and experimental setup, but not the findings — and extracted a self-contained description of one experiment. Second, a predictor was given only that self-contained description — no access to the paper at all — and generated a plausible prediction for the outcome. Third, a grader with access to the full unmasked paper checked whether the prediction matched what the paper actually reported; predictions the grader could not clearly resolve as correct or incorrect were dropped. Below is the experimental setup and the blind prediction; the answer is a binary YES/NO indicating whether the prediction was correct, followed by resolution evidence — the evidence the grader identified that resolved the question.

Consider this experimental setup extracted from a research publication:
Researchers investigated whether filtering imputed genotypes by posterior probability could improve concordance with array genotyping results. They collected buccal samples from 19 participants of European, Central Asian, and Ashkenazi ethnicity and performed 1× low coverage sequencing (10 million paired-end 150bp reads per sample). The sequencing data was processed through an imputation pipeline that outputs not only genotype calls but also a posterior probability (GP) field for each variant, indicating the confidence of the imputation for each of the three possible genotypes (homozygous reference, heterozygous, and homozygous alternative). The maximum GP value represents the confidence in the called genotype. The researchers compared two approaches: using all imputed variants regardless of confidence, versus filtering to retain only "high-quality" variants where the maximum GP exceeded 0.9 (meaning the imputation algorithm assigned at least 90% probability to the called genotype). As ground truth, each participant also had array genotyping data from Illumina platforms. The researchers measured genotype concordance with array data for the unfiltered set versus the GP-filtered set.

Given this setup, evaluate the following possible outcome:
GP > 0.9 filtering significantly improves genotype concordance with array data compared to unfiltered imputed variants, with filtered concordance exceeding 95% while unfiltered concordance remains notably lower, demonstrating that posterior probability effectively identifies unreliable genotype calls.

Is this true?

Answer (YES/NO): NO